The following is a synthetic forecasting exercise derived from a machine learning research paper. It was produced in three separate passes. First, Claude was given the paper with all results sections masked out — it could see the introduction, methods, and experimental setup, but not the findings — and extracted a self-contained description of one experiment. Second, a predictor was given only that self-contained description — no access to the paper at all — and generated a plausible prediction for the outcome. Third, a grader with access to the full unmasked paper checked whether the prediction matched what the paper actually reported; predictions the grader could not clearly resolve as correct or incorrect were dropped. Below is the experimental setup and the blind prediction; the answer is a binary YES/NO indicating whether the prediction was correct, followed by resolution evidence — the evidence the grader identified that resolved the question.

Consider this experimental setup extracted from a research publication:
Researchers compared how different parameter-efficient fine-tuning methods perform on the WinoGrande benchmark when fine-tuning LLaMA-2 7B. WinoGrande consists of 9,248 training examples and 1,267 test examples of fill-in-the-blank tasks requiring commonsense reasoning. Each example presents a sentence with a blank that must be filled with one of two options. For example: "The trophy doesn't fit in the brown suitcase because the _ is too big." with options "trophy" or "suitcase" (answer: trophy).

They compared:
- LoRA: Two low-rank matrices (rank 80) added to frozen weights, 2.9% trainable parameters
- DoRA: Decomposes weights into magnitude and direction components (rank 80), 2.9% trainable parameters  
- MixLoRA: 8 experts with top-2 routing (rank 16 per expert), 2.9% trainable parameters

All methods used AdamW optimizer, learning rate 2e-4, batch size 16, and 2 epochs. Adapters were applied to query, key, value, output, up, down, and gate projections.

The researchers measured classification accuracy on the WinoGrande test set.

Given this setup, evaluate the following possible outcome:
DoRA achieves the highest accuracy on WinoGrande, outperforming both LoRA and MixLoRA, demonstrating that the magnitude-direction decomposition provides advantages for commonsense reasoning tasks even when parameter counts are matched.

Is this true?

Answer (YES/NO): NO